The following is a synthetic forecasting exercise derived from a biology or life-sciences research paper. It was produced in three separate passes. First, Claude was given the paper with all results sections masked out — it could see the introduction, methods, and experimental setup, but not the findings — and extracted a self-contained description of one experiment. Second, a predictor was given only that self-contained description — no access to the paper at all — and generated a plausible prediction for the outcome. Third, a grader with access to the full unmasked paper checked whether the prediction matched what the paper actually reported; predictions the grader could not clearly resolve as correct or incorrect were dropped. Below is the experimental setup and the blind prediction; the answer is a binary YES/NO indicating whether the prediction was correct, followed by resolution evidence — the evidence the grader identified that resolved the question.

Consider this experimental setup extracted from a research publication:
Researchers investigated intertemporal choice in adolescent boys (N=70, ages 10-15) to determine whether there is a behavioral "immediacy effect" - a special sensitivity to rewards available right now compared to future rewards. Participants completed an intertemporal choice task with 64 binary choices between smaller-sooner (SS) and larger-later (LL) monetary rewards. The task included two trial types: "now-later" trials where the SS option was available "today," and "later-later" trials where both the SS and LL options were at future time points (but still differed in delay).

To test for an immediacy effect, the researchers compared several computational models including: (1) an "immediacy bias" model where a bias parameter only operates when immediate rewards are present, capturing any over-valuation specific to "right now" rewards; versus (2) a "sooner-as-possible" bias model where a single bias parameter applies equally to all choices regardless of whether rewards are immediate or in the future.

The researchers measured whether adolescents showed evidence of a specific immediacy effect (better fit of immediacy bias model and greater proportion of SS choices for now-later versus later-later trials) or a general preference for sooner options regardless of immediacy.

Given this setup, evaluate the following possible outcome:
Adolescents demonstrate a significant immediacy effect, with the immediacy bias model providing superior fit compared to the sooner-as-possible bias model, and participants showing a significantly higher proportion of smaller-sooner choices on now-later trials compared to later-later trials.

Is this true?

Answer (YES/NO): NO